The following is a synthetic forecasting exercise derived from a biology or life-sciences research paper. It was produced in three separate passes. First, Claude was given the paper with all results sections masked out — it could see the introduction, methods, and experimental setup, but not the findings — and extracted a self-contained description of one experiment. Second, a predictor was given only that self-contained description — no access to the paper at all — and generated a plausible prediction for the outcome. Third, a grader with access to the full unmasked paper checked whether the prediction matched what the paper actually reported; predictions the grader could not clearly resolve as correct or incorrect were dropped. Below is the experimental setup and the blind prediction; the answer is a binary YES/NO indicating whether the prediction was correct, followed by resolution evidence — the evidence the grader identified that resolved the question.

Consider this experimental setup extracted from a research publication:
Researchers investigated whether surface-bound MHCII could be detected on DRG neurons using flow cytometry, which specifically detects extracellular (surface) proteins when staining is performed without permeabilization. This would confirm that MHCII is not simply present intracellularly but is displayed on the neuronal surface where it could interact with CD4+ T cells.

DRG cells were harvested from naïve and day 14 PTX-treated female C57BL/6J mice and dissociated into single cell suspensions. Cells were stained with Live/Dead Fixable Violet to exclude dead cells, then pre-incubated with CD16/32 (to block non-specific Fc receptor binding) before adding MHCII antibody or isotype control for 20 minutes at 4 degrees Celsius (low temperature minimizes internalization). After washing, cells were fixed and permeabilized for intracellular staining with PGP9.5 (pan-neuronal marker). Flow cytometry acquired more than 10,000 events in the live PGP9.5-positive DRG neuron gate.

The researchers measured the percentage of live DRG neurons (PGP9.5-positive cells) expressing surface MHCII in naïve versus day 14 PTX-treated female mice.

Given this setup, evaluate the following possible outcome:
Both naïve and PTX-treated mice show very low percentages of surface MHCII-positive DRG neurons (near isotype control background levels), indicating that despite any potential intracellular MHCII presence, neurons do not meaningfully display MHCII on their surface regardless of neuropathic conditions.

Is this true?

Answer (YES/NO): NO